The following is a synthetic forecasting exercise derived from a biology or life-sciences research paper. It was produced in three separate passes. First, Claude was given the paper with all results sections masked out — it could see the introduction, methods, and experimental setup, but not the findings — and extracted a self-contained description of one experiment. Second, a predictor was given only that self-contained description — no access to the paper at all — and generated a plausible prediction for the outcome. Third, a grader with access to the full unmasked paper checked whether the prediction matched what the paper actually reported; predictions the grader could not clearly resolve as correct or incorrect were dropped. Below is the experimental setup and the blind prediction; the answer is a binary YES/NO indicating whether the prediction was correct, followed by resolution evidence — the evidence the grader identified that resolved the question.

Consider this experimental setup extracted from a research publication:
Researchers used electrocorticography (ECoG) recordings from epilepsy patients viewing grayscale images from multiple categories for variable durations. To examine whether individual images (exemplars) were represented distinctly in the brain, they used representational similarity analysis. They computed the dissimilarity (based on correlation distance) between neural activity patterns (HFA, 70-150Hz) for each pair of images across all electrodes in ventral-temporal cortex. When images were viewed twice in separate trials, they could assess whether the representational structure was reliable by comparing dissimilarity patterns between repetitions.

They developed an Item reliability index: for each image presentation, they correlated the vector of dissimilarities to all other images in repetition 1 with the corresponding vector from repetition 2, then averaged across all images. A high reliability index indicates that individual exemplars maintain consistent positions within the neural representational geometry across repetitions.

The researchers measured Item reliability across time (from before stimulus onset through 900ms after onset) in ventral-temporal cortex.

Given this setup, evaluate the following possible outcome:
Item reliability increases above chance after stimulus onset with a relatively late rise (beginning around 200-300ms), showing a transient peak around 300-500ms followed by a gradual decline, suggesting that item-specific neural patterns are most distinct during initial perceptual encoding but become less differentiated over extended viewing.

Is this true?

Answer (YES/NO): NO